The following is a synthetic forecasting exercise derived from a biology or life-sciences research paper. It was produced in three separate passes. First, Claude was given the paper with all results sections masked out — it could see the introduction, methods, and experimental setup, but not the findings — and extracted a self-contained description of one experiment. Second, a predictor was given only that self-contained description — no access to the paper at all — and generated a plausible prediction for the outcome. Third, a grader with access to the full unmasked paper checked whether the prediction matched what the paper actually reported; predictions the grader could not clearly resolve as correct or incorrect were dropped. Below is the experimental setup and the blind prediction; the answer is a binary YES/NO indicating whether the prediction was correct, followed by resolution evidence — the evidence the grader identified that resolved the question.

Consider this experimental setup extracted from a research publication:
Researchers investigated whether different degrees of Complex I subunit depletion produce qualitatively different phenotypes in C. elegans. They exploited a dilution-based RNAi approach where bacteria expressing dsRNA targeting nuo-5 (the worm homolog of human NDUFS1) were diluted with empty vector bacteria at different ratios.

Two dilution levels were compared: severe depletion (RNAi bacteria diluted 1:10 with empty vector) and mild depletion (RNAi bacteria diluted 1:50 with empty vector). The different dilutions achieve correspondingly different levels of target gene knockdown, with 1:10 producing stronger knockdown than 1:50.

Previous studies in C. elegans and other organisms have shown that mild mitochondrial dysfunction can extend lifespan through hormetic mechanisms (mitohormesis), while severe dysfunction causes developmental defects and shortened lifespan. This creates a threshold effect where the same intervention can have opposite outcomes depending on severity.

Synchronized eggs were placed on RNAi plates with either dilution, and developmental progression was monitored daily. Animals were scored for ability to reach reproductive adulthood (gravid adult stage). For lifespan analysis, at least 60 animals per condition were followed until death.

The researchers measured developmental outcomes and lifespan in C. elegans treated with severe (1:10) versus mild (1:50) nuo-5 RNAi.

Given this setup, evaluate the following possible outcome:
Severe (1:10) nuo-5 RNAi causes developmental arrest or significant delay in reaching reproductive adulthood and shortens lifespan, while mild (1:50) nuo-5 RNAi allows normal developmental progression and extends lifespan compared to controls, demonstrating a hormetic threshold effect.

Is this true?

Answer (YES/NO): NO